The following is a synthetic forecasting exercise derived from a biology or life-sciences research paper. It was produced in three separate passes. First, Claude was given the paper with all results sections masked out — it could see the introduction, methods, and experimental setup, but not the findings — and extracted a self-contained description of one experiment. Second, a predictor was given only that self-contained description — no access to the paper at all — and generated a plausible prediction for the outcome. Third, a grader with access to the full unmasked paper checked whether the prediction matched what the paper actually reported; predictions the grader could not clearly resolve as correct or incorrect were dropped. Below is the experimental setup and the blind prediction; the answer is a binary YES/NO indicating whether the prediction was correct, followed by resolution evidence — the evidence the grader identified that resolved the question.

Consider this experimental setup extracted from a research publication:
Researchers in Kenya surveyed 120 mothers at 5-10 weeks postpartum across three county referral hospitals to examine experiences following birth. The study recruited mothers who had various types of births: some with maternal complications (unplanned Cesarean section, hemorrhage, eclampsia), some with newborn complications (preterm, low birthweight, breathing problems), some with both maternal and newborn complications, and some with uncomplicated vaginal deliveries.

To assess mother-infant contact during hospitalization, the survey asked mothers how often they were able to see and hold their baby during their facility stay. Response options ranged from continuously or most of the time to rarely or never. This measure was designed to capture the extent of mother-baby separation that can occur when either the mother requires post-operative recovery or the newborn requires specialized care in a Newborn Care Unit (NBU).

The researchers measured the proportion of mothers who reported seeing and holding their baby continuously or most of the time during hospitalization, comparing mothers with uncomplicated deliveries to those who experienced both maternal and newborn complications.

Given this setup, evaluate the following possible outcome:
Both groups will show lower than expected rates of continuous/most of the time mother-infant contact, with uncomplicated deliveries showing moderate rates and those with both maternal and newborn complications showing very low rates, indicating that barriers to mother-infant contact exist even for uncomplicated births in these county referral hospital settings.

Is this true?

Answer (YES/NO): NO